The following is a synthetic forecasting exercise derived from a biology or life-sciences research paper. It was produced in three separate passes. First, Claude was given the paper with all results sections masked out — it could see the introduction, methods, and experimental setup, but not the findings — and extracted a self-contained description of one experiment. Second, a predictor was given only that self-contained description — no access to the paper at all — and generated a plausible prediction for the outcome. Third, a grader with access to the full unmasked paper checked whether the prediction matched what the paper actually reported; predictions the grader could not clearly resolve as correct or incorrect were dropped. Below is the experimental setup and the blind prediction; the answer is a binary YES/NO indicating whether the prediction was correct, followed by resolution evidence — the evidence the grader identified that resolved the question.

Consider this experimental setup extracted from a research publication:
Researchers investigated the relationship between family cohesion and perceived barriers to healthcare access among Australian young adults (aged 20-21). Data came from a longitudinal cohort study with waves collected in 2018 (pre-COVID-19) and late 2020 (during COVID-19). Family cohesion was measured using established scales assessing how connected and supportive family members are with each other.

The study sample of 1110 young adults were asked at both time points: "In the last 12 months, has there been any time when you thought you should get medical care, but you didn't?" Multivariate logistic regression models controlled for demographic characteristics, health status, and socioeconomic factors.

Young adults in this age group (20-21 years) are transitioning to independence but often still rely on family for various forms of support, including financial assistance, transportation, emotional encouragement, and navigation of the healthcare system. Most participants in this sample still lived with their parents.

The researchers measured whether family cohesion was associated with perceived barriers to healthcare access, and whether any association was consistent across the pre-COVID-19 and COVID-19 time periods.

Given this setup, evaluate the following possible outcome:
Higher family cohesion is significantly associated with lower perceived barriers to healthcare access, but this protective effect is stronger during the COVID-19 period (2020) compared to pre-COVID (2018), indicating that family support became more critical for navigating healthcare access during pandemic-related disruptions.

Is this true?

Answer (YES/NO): NO